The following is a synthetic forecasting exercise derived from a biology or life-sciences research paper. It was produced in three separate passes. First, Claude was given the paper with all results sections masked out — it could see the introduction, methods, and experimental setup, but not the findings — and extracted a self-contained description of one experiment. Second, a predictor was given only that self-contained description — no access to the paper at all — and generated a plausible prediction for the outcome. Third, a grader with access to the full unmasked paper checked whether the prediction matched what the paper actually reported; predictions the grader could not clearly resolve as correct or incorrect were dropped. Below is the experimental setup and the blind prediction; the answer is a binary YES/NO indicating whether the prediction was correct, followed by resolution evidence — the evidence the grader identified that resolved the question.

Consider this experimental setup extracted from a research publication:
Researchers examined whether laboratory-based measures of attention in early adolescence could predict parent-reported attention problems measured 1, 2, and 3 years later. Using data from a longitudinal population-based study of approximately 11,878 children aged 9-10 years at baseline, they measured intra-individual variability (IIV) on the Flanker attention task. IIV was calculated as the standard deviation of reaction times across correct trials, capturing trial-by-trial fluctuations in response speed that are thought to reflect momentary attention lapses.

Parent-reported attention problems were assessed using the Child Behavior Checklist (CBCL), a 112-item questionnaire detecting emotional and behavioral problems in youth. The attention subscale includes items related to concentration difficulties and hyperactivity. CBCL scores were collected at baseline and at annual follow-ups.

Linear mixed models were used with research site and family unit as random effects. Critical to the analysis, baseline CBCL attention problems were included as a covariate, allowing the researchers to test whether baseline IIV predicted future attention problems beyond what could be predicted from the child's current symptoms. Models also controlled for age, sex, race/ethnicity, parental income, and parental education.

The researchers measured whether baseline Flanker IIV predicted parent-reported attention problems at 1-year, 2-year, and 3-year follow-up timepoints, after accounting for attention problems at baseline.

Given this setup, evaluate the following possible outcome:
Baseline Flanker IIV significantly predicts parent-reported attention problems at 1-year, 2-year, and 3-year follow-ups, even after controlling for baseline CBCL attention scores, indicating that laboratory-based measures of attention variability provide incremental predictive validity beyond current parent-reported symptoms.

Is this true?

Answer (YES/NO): YES